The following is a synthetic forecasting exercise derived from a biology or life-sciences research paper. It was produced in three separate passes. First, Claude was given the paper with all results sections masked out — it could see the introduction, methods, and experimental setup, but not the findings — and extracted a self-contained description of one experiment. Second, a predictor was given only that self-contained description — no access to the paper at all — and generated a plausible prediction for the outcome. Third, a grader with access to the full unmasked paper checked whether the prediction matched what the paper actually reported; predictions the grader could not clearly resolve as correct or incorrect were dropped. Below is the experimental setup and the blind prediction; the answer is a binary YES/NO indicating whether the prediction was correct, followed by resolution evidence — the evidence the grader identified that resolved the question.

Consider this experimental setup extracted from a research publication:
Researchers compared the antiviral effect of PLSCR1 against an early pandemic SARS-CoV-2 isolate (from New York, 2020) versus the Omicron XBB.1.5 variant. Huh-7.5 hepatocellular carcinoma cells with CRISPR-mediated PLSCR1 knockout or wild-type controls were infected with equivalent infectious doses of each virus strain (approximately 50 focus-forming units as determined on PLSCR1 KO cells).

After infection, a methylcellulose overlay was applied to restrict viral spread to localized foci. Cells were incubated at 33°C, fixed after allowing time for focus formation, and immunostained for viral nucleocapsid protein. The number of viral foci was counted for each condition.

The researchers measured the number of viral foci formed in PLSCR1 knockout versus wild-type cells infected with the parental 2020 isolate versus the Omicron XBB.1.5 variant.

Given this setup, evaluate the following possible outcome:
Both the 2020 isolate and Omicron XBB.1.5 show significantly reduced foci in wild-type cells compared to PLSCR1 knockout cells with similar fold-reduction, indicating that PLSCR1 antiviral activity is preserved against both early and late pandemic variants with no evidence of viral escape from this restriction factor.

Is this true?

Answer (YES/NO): NO